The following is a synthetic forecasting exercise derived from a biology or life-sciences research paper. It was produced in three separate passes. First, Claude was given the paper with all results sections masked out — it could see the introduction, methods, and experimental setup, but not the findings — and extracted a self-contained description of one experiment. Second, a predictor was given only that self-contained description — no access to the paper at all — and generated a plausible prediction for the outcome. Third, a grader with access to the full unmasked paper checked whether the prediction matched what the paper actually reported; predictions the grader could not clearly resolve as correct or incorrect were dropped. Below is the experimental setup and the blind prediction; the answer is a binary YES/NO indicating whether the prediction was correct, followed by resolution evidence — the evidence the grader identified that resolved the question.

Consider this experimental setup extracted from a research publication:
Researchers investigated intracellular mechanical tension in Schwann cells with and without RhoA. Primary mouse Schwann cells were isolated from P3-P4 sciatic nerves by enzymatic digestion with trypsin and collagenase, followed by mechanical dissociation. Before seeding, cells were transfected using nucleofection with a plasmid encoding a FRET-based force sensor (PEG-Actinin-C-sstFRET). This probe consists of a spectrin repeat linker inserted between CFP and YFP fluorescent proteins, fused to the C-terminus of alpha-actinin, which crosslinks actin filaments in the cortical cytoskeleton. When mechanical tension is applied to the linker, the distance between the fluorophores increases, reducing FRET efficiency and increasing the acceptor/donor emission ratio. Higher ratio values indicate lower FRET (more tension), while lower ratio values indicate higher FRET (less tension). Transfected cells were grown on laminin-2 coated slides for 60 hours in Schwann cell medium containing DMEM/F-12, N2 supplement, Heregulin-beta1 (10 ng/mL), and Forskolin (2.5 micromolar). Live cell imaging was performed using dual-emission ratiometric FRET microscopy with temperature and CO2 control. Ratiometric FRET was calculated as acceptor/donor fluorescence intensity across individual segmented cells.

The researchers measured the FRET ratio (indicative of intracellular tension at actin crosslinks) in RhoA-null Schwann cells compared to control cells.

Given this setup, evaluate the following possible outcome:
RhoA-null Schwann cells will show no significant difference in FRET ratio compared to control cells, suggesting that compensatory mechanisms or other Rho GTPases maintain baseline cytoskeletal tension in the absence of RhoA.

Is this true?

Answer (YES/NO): NO